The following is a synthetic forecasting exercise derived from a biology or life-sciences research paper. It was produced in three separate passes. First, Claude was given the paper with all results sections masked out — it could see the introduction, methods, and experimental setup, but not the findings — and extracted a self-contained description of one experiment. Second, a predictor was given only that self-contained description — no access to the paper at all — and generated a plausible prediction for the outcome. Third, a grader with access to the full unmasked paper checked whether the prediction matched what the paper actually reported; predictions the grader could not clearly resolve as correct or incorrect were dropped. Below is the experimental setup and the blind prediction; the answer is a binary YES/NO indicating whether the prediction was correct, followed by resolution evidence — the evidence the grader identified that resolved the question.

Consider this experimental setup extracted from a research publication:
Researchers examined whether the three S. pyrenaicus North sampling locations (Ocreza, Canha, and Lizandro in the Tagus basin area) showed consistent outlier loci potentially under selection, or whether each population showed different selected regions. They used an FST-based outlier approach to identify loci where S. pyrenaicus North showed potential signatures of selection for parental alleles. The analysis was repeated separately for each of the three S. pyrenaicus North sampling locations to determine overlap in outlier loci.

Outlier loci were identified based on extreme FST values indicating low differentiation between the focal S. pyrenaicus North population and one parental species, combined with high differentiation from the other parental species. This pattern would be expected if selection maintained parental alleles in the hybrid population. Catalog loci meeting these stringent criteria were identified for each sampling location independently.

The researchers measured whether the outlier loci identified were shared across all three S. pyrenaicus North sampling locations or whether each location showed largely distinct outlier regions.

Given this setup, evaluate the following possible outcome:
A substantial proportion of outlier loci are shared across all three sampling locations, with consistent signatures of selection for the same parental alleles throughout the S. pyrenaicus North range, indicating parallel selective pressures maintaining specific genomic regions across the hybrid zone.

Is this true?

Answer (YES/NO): NO